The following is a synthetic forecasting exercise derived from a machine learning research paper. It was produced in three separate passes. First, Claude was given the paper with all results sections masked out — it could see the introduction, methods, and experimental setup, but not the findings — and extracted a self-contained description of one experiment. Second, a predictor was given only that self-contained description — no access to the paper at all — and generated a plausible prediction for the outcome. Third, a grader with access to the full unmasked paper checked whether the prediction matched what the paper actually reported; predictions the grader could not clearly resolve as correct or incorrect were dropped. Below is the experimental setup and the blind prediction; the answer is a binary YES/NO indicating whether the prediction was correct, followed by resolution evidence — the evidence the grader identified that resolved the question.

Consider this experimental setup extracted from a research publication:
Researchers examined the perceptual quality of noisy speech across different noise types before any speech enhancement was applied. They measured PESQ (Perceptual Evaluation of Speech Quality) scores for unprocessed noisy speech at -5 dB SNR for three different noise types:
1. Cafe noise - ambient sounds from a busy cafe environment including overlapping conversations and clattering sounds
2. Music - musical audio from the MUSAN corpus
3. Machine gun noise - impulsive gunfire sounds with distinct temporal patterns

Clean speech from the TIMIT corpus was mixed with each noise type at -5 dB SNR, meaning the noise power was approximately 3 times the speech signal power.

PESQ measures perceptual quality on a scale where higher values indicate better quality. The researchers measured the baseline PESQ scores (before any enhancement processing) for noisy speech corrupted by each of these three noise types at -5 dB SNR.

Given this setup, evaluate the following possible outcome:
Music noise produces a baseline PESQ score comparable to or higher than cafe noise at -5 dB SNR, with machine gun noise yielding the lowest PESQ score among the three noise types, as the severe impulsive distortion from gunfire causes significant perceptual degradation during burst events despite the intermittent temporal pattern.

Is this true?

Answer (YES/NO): NO